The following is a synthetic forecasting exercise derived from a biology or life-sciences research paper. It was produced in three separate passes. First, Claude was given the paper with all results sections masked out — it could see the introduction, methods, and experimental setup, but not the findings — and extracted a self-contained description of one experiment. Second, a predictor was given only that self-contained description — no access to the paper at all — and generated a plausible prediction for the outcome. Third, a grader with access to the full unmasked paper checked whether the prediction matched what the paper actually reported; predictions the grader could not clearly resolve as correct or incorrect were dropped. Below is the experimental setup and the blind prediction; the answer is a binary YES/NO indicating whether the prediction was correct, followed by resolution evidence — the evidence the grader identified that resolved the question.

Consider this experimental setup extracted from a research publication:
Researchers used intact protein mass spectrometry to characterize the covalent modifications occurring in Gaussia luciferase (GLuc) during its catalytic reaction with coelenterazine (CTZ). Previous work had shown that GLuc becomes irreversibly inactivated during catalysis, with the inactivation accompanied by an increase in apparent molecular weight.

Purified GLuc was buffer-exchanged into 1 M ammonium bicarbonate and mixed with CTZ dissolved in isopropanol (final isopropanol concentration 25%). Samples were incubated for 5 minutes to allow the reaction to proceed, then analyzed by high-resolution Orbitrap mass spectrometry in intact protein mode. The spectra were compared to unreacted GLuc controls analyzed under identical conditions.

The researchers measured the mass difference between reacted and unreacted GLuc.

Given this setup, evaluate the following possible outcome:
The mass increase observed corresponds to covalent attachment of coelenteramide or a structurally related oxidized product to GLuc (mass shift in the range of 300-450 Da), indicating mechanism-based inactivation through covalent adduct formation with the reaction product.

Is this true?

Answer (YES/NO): YES